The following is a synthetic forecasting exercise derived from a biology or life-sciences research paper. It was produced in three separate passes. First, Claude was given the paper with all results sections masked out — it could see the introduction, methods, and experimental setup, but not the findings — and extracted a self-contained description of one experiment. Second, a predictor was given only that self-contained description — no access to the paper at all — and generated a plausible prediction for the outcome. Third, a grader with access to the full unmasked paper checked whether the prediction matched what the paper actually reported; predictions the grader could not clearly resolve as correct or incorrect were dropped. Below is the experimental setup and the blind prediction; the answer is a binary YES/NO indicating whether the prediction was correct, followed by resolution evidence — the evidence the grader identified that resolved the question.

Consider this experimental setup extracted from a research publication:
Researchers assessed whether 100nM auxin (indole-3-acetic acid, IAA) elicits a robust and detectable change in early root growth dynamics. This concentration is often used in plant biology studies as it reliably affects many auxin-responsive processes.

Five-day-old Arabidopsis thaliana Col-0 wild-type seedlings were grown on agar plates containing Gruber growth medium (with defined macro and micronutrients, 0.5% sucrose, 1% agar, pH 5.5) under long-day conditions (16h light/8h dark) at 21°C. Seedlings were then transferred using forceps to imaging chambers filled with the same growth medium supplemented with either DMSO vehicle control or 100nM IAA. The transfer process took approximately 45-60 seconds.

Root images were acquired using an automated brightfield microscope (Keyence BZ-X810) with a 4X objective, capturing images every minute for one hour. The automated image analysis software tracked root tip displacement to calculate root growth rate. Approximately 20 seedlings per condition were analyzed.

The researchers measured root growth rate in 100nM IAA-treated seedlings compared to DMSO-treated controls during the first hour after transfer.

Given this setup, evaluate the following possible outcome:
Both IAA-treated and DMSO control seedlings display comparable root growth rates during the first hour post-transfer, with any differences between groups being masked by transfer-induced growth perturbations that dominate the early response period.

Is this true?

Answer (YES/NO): NO